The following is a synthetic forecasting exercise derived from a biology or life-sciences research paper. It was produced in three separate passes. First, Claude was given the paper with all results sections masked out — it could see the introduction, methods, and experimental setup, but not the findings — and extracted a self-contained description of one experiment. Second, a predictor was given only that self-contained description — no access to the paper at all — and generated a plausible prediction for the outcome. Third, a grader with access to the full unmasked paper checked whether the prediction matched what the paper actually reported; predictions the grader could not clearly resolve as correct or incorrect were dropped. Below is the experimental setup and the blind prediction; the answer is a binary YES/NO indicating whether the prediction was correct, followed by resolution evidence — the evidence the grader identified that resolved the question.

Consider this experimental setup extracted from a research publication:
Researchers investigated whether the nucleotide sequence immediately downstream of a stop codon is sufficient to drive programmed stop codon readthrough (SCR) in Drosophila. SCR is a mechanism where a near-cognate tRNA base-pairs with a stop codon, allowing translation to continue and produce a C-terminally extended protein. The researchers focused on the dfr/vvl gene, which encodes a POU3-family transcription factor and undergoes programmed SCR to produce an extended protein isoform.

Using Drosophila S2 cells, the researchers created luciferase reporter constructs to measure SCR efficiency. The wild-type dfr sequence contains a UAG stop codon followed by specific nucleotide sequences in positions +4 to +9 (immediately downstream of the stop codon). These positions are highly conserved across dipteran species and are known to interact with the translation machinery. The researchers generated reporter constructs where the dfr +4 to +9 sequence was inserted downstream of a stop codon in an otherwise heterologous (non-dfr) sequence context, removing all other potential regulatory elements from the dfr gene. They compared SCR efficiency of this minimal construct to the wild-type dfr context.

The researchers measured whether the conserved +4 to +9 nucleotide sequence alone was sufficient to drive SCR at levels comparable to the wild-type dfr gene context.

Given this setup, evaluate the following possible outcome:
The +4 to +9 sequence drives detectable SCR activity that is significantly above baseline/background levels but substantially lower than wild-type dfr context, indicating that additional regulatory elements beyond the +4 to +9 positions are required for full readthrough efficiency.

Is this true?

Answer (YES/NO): YES